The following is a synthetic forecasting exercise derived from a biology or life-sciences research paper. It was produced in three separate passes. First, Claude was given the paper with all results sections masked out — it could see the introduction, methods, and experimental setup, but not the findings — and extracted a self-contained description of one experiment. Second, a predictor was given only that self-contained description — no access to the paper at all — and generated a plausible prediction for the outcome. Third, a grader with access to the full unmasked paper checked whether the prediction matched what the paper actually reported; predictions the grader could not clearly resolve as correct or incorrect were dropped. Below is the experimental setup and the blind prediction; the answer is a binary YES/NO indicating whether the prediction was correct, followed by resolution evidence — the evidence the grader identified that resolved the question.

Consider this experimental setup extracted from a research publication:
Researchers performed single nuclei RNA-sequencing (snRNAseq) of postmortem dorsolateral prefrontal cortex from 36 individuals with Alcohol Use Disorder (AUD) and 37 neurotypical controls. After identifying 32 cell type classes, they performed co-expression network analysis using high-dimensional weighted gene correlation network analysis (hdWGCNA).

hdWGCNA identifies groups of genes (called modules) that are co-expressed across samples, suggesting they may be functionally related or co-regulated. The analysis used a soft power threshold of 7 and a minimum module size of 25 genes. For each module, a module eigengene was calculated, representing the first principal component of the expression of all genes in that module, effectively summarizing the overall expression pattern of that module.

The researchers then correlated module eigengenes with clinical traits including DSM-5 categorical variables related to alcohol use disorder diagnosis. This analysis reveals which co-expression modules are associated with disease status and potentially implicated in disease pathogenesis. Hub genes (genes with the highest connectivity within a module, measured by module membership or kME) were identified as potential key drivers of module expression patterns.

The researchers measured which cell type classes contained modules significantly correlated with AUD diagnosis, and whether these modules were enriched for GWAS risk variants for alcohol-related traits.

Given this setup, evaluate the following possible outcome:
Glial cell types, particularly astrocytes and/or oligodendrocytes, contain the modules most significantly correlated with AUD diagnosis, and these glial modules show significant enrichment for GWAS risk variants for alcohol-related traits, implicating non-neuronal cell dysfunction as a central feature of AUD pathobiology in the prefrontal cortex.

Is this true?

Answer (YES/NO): NO